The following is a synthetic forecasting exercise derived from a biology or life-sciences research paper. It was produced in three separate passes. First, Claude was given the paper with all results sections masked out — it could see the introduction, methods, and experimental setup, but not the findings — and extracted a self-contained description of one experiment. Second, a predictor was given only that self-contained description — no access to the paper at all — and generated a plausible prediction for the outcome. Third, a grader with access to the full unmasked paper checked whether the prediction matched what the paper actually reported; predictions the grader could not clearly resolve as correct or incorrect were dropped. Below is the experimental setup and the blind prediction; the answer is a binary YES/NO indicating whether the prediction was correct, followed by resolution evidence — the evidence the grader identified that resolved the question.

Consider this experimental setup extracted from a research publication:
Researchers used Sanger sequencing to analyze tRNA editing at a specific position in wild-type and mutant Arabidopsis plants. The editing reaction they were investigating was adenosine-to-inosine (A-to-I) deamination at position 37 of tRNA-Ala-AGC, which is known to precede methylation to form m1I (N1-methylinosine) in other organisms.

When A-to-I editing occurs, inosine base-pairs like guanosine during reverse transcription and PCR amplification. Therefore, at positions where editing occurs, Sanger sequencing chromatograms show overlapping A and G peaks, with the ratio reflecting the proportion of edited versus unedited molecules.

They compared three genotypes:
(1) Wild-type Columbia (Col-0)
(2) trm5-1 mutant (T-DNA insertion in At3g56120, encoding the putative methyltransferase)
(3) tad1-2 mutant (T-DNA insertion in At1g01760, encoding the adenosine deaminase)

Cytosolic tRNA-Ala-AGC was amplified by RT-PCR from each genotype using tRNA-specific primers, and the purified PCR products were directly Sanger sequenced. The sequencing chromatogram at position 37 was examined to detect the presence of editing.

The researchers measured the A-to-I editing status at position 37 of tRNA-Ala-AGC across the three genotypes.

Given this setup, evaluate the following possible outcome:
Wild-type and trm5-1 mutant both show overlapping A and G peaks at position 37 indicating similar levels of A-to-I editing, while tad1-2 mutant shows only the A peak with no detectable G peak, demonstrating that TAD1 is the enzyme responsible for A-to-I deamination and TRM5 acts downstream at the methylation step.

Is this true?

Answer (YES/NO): NO